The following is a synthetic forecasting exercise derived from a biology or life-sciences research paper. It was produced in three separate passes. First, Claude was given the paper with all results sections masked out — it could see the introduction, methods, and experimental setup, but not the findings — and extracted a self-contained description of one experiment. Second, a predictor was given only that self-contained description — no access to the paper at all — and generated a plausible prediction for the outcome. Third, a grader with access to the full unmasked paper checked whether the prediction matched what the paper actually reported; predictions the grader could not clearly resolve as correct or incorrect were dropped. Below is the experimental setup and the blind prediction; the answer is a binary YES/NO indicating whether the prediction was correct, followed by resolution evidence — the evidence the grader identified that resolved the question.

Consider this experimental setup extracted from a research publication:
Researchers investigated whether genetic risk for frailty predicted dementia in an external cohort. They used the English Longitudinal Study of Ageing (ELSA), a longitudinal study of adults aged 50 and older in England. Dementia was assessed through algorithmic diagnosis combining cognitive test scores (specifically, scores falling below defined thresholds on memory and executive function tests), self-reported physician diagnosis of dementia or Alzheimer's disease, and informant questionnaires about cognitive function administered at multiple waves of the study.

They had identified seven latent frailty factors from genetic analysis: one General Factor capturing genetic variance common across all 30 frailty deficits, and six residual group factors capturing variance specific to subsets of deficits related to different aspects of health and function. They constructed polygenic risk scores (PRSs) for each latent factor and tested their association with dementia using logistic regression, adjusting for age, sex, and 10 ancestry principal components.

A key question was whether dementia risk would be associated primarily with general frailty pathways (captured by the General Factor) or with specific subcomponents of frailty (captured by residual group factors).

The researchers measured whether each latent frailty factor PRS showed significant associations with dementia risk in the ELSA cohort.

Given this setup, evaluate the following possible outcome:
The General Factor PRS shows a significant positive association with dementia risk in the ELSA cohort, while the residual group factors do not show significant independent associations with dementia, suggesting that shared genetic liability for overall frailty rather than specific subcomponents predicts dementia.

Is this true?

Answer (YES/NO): NO